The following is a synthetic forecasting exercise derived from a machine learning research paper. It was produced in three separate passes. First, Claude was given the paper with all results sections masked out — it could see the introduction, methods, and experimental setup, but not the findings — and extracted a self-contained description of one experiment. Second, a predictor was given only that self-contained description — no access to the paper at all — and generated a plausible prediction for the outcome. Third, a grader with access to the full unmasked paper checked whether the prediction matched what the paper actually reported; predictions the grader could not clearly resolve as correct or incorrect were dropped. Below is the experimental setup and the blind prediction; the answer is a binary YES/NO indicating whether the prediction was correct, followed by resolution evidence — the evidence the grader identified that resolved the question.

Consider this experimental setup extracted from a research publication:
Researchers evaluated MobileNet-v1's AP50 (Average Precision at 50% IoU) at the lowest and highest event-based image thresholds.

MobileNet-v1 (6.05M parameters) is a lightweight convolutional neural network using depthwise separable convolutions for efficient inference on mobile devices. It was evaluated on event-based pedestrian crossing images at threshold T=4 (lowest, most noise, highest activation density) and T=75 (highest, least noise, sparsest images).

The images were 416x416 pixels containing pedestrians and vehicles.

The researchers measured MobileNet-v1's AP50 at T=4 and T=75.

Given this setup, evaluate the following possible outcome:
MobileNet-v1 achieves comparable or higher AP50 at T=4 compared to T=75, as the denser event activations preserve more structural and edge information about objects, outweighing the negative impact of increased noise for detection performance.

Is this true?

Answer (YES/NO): NO